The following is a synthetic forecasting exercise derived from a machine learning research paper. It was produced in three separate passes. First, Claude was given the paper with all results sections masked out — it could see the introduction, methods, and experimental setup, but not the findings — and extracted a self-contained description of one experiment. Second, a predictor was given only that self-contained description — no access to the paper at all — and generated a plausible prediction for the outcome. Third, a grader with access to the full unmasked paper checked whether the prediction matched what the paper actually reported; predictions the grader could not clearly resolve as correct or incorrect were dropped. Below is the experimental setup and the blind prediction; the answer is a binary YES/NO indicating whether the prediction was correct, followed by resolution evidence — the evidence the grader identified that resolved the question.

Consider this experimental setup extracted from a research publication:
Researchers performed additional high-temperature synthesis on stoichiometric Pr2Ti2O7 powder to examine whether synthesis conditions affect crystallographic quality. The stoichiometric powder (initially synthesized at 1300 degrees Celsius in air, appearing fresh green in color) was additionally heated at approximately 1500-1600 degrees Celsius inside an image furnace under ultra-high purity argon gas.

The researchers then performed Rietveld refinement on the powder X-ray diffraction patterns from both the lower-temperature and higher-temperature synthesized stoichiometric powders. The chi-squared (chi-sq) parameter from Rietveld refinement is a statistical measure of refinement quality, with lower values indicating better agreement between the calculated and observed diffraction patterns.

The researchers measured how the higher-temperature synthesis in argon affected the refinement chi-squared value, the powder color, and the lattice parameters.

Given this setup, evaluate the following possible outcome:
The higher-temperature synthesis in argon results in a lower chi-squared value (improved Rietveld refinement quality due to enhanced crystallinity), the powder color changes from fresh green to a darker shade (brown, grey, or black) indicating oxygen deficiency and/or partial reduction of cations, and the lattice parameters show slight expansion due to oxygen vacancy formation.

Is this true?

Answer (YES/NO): NO